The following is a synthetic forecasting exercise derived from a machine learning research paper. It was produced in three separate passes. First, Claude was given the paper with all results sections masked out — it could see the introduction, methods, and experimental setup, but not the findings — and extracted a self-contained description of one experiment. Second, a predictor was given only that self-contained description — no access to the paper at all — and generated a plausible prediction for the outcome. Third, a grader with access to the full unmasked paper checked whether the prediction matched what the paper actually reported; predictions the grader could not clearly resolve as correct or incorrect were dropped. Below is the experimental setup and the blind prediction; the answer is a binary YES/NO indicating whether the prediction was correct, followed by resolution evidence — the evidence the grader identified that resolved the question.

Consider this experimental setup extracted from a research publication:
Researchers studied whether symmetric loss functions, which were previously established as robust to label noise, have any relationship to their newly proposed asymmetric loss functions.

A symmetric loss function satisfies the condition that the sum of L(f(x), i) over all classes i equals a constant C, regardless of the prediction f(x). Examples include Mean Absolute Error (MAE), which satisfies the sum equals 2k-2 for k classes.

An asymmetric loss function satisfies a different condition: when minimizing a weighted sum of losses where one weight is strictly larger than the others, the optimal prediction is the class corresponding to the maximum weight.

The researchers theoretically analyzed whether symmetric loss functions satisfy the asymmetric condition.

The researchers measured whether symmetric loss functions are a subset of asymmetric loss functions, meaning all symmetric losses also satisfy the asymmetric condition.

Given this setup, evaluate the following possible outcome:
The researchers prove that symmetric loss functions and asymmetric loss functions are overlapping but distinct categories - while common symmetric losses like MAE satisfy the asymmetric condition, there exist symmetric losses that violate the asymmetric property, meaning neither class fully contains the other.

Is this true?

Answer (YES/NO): NO